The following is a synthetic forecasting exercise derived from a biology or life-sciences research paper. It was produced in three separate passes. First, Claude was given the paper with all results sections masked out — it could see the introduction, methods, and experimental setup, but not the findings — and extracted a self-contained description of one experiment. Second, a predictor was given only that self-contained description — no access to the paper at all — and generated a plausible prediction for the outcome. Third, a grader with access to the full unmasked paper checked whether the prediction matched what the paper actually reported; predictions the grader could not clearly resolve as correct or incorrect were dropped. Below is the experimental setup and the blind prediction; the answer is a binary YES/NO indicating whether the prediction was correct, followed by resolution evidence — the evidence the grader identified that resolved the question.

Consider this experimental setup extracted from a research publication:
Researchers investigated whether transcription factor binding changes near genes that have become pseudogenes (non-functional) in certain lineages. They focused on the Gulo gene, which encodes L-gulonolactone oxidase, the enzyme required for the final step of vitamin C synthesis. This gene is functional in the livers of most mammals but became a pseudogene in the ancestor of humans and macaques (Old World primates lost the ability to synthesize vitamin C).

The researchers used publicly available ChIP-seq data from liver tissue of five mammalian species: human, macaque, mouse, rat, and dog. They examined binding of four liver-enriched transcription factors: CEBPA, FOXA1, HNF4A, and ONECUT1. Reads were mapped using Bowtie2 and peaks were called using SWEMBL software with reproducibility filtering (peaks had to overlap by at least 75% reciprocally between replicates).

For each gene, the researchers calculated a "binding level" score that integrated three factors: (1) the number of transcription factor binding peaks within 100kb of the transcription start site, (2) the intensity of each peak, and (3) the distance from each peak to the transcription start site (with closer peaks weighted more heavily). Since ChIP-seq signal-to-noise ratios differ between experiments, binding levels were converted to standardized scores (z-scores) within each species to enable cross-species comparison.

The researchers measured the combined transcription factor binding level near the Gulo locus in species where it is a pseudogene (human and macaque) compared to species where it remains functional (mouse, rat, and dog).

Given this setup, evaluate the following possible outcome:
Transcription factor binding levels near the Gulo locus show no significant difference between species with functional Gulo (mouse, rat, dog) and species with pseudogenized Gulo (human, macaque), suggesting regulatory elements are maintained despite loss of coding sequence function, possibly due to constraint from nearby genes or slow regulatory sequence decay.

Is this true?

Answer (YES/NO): NO